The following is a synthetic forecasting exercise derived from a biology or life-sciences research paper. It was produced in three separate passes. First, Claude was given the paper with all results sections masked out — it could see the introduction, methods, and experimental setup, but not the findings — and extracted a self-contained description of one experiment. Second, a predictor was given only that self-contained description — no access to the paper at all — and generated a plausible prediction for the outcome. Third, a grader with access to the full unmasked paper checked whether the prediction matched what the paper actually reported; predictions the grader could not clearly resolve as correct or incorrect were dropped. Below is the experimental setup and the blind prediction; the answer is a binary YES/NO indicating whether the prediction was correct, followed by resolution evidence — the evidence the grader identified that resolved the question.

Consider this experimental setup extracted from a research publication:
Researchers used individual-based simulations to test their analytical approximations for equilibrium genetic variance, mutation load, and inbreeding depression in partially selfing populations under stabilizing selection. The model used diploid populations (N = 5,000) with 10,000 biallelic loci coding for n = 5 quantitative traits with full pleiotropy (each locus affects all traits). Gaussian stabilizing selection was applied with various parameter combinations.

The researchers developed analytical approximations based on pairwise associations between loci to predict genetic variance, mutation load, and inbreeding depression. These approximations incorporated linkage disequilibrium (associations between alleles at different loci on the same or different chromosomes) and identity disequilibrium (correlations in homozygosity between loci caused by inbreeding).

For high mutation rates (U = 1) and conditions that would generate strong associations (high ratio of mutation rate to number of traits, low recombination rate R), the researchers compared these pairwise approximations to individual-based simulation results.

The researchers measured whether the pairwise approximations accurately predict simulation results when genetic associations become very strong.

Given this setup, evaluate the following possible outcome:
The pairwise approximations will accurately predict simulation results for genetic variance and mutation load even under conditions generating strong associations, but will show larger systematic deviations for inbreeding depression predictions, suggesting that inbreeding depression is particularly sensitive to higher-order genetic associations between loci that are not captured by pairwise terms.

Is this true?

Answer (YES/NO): NO